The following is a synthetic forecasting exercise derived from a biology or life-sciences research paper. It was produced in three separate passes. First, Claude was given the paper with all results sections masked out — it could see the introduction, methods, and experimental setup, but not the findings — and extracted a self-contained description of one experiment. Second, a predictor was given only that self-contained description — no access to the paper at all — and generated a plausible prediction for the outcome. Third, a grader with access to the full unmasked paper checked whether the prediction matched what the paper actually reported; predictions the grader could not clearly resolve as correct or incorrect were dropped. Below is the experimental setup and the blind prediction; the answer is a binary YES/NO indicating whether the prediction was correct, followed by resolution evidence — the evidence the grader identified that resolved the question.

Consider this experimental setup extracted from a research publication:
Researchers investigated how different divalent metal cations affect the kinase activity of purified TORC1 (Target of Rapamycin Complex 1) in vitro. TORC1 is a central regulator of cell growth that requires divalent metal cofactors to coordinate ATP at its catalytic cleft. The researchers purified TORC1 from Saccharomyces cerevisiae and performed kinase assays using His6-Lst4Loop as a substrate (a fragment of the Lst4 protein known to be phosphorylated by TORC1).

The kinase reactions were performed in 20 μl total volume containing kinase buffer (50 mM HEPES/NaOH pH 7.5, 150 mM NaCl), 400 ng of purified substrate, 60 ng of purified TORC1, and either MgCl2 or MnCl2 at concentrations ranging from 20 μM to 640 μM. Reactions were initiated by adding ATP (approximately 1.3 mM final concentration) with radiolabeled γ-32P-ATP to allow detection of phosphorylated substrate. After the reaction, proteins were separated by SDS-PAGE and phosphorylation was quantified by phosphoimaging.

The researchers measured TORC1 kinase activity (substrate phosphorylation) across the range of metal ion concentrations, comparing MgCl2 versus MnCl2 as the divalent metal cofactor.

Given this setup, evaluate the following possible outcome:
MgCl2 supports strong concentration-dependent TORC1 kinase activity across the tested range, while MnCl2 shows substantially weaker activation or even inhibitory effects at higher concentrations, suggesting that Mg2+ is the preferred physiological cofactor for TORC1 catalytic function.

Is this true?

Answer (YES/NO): NO